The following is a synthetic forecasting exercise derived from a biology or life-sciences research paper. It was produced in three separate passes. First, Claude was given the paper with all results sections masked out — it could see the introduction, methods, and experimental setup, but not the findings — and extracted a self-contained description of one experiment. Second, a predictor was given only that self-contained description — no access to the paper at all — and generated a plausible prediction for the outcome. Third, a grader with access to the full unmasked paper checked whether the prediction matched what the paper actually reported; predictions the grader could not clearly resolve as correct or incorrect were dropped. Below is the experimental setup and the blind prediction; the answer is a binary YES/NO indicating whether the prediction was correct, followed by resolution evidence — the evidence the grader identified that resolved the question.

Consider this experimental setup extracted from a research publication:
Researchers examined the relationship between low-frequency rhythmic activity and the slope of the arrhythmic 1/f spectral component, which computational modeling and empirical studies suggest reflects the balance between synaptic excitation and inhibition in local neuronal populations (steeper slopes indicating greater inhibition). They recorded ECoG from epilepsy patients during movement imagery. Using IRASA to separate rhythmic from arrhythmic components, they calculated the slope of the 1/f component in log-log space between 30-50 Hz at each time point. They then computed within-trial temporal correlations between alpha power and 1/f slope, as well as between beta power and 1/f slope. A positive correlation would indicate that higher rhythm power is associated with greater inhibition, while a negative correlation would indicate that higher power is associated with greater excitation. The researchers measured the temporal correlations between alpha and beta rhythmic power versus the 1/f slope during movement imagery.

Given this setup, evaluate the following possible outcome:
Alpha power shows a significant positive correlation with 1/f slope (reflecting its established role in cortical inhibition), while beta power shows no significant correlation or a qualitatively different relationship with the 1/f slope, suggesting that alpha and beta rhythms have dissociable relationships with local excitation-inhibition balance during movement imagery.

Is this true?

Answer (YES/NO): NO